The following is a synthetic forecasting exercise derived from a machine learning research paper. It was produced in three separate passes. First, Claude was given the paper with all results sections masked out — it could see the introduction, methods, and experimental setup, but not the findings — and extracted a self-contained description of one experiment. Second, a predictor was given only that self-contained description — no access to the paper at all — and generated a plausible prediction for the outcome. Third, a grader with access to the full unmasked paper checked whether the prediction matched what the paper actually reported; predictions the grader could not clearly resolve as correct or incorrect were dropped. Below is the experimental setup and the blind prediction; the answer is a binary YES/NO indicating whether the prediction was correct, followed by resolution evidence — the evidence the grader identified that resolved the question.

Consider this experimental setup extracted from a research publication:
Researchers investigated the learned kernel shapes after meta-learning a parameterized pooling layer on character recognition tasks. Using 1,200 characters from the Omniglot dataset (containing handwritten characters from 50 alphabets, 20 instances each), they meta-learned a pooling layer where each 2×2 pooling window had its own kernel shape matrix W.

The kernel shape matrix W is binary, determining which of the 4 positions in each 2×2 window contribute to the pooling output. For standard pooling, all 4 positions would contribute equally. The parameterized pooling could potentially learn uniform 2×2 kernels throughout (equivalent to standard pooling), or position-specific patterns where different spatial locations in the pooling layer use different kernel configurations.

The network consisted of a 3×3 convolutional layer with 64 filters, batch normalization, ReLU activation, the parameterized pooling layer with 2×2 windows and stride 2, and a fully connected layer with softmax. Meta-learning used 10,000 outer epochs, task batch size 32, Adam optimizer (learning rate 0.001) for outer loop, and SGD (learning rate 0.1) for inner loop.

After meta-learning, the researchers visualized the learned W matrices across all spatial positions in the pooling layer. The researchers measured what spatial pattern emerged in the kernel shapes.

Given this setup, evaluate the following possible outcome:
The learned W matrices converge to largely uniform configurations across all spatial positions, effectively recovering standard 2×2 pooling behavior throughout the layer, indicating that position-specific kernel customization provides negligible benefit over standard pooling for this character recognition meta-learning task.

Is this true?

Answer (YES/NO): NO